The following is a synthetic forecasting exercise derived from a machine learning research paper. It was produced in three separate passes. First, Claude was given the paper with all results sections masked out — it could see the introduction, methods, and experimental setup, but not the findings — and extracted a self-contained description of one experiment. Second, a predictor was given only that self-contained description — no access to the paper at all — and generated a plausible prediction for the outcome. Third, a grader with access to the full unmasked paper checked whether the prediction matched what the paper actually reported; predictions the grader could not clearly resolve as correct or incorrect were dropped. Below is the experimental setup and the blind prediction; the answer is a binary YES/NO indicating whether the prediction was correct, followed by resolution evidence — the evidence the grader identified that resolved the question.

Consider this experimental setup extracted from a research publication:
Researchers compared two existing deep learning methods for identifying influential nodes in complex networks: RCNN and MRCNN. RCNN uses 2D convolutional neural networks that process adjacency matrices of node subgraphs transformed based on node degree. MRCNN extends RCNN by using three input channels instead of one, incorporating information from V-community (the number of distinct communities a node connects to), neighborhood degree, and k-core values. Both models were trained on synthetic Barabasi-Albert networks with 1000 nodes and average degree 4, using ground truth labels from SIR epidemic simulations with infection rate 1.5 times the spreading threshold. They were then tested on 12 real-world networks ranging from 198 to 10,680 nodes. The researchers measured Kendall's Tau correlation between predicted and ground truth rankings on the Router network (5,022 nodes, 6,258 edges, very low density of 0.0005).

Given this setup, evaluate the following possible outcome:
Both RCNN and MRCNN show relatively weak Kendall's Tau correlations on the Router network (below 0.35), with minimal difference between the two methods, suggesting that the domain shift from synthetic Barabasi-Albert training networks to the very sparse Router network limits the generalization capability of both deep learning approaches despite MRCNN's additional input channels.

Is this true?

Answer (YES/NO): NO